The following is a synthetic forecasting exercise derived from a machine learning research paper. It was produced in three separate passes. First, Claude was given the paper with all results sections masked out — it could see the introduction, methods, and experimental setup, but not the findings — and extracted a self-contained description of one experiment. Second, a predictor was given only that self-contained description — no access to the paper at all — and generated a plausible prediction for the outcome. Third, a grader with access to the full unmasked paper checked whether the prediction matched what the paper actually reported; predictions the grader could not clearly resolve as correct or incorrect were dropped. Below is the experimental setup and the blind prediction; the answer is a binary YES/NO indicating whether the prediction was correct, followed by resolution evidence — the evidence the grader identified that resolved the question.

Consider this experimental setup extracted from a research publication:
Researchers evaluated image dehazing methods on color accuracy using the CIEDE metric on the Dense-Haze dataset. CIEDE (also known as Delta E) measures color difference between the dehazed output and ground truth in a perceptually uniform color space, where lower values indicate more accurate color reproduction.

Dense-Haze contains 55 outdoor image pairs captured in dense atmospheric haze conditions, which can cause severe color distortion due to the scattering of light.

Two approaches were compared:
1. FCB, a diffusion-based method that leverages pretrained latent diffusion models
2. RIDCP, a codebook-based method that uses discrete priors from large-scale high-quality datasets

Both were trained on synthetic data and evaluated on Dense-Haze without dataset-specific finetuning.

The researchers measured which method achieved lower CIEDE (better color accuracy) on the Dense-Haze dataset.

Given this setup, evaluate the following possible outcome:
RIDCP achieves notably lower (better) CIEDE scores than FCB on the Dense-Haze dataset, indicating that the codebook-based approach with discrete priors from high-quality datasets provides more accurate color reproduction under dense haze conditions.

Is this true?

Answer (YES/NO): NO